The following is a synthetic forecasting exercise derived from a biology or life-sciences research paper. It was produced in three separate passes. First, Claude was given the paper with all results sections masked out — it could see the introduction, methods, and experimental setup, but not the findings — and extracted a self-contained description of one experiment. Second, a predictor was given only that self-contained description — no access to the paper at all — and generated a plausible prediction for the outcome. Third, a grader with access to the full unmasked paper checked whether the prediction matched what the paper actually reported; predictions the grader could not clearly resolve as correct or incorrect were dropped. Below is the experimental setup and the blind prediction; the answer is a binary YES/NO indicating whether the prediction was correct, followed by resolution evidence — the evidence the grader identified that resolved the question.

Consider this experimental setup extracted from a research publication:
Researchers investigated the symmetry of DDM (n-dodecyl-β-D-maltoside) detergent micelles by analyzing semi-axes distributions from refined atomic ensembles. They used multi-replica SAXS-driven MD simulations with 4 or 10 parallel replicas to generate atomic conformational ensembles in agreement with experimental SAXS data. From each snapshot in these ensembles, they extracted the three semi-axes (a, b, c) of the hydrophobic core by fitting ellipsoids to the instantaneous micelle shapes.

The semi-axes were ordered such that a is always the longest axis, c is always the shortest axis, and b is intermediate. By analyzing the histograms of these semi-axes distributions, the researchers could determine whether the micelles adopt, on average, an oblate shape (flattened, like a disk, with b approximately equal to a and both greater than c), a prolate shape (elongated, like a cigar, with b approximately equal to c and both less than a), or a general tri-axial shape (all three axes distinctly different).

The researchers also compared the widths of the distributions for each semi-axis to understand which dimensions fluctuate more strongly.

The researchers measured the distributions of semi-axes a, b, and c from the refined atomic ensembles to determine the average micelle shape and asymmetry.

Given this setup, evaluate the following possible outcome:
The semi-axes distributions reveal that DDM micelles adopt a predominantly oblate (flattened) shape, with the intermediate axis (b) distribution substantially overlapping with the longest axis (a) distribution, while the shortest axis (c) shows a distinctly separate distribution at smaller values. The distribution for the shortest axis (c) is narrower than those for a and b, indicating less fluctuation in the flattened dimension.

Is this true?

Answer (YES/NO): NO